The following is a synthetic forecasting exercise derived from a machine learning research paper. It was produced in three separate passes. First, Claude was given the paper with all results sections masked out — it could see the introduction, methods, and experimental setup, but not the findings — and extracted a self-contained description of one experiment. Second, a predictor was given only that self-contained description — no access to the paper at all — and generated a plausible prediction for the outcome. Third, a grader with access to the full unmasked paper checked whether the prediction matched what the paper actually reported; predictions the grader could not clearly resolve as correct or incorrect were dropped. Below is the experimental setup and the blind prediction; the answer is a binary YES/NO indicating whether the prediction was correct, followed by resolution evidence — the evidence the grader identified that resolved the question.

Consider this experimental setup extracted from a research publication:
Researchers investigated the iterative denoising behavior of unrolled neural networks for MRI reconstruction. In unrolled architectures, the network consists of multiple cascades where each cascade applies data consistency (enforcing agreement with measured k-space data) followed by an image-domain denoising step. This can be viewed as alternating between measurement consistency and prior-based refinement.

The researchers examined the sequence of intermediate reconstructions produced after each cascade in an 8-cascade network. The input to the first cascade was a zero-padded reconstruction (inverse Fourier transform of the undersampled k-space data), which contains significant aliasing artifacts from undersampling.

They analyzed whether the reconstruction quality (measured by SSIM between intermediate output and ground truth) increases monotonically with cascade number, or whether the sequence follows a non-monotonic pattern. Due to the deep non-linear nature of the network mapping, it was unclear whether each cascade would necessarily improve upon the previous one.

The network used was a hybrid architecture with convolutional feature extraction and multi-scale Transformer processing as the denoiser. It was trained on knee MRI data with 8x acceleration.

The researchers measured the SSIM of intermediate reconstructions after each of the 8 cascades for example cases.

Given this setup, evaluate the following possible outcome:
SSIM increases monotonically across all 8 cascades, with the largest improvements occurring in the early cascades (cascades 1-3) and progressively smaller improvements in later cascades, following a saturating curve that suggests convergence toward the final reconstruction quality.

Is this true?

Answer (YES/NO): NO